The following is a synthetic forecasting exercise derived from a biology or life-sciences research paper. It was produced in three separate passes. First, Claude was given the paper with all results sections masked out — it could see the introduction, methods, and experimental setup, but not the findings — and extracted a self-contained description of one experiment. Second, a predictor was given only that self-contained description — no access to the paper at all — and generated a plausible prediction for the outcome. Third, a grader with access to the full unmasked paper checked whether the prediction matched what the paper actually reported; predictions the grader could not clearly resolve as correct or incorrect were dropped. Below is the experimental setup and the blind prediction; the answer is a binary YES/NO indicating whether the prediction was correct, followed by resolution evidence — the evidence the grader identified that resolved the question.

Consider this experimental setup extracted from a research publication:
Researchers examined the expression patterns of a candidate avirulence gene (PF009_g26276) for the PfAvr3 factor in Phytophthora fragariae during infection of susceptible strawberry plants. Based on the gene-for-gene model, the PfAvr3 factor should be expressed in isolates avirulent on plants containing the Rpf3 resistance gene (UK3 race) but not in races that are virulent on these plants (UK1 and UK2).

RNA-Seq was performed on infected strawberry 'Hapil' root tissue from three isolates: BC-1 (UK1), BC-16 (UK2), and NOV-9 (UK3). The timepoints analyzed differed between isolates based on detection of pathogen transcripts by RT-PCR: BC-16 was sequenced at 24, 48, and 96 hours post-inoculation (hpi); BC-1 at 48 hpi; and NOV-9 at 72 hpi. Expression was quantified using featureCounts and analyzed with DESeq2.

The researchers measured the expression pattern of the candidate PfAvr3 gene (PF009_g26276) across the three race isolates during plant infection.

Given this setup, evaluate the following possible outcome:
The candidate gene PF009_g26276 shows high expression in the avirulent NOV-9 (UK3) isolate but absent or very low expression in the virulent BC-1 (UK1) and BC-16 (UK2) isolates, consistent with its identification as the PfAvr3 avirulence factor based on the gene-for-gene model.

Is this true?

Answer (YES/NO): NO